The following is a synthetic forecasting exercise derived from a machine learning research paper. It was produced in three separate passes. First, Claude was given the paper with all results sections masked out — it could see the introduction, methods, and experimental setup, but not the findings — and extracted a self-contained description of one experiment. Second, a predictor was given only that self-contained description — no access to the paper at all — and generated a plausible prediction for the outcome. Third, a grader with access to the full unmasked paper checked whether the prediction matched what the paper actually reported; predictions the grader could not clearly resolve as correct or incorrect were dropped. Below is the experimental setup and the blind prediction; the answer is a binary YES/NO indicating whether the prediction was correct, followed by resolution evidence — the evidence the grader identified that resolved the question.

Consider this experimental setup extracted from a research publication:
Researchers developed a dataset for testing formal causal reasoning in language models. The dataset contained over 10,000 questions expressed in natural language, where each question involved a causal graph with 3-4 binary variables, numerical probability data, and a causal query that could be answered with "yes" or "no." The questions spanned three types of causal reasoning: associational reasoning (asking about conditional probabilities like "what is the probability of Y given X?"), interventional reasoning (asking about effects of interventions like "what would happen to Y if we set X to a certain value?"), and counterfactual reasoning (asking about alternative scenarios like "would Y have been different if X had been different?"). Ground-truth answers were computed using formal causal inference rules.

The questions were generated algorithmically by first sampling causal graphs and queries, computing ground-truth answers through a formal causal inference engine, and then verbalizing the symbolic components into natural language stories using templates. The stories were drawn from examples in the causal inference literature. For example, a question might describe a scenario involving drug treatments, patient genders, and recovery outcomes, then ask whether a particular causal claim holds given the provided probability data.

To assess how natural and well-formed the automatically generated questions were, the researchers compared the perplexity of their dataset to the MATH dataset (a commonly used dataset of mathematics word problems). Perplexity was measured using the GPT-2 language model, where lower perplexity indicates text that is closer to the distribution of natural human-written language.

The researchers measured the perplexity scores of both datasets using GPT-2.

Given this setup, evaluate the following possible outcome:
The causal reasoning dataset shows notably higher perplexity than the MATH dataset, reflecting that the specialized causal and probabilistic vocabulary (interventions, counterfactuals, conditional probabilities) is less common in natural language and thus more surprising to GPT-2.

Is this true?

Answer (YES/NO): NO